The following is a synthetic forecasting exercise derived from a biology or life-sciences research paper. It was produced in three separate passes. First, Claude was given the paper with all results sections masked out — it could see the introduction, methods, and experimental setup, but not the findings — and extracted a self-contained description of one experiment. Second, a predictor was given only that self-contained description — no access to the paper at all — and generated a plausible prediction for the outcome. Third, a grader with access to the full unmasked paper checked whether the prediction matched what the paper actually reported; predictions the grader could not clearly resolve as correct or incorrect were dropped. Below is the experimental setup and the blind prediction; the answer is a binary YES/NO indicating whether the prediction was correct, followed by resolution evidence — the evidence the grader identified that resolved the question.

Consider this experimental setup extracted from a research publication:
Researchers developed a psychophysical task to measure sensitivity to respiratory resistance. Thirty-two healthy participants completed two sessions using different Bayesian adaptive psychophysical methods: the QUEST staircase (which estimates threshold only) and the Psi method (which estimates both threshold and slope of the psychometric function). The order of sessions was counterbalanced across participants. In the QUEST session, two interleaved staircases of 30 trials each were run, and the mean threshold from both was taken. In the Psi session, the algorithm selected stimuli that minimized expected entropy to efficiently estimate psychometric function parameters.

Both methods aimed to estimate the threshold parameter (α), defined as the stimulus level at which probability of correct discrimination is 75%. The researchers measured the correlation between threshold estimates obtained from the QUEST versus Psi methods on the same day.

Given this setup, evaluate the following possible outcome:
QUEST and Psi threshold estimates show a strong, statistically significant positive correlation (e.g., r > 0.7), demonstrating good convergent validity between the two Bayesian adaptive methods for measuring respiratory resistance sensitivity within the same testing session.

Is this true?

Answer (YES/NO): YES